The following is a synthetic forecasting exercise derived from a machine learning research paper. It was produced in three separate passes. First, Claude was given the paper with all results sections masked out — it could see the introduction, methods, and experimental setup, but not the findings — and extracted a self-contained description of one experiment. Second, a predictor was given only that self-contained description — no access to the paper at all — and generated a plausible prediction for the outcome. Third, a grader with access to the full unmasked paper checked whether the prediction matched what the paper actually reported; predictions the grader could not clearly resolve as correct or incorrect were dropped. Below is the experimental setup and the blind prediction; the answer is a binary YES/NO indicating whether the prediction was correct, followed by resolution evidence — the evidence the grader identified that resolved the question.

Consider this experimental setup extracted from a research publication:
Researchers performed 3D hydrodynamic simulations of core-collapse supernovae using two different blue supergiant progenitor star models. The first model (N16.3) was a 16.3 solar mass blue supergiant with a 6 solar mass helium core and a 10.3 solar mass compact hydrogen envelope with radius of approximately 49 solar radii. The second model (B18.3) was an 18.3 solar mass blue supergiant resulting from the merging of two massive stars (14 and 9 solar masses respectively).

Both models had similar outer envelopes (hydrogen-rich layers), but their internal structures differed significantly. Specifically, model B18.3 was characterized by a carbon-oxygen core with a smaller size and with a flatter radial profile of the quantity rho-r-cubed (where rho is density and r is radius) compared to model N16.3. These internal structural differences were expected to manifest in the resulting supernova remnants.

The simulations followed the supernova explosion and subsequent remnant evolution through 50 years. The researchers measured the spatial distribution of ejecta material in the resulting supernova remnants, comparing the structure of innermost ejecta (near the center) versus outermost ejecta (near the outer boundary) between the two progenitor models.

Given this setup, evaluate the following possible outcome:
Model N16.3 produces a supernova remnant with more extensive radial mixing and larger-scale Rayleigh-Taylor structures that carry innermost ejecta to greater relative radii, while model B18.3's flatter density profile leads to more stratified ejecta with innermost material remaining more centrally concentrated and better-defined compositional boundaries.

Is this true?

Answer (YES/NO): NO